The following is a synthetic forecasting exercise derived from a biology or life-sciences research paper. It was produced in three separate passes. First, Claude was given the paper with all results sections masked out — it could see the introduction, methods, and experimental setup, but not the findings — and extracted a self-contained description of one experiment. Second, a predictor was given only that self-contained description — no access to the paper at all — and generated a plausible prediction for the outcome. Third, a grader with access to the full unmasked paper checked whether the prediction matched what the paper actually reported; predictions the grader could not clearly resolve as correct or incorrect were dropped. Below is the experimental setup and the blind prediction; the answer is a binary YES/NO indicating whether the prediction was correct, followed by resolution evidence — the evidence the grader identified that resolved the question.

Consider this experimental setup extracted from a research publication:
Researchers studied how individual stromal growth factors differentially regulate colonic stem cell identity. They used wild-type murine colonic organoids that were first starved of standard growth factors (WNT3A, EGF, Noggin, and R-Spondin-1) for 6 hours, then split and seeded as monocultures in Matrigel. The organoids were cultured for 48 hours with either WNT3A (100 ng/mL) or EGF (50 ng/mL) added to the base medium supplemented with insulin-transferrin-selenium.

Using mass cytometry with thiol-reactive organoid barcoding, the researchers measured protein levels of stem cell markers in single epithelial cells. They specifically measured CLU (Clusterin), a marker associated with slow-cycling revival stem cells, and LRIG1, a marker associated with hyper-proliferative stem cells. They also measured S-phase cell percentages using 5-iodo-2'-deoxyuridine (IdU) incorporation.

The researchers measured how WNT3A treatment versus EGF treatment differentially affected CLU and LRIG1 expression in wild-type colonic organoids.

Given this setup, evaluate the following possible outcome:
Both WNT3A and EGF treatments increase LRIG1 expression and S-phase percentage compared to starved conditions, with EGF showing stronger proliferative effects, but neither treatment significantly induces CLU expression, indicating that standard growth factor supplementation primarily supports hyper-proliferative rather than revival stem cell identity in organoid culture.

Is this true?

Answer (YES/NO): NO